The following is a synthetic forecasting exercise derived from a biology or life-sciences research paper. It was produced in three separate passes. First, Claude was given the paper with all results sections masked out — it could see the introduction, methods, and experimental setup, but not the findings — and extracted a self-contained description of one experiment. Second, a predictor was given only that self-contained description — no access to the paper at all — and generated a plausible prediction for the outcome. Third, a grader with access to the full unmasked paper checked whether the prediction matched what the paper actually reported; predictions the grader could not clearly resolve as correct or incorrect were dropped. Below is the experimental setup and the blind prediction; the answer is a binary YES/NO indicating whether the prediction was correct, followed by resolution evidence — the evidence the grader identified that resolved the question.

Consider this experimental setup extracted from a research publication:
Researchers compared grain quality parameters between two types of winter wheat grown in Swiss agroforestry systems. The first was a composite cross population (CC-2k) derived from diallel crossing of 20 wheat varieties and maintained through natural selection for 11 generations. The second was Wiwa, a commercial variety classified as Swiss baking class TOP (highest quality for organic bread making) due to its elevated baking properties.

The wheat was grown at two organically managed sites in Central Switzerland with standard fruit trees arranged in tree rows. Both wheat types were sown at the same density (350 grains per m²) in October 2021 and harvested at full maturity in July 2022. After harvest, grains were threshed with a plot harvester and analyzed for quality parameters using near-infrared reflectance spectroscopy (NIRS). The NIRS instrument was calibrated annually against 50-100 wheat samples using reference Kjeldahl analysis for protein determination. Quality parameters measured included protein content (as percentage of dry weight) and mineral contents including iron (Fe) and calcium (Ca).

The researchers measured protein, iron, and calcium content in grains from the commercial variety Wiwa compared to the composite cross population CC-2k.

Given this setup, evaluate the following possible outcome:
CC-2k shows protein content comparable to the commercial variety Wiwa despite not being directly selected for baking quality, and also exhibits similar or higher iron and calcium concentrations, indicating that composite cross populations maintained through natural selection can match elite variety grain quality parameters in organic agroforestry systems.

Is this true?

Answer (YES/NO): NO